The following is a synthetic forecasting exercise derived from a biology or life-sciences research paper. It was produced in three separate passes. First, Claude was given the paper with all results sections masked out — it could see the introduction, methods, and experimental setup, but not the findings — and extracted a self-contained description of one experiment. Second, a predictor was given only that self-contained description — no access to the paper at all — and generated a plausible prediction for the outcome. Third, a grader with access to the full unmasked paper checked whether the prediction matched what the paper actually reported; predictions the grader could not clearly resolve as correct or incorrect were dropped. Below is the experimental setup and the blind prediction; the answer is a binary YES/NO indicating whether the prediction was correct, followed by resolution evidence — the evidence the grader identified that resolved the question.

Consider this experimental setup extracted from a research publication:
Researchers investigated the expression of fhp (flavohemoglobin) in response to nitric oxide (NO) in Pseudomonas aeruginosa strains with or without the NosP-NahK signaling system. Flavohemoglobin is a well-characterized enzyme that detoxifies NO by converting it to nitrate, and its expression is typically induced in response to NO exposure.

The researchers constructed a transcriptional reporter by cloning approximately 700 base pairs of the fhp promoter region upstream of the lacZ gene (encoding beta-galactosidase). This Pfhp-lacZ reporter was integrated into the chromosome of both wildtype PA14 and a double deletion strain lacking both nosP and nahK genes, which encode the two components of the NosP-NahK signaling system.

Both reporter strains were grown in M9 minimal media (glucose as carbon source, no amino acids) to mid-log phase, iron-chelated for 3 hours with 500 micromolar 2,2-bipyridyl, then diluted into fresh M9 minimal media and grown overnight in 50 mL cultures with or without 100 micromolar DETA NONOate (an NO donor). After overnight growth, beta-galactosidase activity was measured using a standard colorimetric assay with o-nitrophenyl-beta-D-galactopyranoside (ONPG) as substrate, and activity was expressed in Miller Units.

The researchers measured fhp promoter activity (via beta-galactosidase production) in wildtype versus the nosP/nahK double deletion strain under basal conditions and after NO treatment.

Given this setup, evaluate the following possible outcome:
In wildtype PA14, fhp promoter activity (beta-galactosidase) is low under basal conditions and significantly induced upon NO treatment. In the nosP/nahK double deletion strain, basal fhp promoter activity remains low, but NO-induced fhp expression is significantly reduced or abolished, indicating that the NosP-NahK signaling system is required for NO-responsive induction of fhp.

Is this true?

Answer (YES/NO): NO